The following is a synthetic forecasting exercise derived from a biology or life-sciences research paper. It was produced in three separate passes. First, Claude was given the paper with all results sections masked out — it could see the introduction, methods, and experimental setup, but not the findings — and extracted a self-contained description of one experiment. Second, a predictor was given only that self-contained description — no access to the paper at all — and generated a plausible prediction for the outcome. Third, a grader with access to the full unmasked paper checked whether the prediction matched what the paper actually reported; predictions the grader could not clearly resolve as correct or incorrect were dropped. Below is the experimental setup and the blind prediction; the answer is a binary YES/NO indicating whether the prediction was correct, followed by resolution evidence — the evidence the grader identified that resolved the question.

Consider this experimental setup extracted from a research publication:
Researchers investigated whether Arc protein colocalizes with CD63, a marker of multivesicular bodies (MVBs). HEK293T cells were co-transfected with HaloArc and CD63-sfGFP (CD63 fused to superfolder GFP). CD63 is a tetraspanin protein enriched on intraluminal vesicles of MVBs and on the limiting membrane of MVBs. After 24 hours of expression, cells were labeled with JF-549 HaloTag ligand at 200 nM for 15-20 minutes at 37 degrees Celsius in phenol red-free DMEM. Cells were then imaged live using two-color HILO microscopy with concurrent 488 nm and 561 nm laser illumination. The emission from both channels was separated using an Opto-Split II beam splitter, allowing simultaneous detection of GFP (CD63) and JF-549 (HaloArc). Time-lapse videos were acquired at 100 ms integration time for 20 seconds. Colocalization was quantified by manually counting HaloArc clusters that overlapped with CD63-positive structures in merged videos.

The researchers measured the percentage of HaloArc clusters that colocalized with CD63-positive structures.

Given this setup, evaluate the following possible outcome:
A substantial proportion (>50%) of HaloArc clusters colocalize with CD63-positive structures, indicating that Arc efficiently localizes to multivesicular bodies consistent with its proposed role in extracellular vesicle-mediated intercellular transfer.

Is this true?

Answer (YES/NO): YES